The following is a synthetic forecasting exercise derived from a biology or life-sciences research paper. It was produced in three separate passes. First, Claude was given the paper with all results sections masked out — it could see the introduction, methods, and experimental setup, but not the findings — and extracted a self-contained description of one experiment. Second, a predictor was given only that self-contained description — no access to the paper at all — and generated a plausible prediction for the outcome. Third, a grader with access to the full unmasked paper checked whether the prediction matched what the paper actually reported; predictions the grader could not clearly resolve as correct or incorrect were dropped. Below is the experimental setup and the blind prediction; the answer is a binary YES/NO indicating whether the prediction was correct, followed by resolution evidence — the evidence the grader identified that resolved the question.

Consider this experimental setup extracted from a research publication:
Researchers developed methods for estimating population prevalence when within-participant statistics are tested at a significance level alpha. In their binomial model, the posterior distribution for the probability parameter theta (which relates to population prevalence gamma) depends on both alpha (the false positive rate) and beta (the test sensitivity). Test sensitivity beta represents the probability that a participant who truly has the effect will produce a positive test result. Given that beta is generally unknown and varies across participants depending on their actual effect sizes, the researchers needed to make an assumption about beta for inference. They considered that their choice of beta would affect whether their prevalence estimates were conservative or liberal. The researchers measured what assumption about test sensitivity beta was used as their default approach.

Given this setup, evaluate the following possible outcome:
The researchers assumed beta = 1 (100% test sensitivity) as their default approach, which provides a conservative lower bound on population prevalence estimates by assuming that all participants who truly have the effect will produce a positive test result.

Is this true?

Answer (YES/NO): YES